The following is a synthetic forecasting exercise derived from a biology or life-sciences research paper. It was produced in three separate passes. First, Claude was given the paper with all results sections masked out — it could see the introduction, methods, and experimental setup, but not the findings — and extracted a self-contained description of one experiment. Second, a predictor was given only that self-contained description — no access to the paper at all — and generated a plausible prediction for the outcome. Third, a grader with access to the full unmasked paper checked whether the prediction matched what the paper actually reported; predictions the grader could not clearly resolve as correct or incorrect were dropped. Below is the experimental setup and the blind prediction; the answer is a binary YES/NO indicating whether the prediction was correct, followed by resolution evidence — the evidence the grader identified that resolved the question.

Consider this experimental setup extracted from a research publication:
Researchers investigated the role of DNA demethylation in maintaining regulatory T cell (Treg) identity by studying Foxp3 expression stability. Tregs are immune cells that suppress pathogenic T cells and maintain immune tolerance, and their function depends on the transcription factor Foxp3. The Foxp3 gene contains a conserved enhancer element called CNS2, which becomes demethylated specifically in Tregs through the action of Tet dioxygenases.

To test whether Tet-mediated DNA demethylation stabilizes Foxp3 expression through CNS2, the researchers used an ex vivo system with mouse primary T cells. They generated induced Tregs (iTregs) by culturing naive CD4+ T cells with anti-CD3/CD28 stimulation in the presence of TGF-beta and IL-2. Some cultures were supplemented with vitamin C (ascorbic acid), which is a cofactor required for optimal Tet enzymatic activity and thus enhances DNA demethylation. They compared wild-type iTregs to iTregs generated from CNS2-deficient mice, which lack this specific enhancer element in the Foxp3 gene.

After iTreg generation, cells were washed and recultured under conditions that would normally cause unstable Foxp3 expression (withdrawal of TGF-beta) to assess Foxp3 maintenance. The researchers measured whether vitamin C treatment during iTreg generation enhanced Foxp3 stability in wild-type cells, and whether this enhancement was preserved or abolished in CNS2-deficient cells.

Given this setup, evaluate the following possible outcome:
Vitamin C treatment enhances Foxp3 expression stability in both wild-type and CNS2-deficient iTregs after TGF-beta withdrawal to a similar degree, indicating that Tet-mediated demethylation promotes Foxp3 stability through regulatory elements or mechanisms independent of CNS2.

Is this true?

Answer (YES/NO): NO